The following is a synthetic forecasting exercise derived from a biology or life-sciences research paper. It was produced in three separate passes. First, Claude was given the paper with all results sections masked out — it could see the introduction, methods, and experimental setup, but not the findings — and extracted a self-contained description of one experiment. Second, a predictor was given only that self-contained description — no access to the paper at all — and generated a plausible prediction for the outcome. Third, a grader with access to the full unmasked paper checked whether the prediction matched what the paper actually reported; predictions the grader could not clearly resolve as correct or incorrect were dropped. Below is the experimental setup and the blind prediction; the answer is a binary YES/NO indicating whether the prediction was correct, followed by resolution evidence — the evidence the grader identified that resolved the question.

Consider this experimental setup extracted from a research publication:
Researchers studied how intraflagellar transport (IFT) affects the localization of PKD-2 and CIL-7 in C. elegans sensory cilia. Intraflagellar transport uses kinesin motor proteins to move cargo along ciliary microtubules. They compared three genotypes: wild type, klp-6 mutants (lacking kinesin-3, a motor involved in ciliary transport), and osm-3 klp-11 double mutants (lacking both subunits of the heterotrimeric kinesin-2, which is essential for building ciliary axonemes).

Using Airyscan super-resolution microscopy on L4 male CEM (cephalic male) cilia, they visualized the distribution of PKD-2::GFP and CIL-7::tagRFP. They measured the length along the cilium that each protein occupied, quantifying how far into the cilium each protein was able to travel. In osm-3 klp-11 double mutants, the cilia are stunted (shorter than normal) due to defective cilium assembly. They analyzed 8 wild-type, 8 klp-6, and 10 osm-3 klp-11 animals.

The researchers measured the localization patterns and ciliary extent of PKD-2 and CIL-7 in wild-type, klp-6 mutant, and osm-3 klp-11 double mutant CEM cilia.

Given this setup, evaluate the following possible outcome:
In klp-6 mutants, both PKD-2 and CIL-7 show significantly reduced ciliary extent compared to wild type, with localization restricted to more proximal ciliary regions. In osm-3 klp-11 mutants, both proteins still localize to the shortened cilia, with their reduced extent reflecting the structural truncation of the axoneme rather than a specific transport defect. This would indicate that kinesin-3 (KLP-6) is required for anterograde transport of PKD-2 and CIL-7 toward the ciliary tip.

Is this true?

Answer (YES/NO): NO